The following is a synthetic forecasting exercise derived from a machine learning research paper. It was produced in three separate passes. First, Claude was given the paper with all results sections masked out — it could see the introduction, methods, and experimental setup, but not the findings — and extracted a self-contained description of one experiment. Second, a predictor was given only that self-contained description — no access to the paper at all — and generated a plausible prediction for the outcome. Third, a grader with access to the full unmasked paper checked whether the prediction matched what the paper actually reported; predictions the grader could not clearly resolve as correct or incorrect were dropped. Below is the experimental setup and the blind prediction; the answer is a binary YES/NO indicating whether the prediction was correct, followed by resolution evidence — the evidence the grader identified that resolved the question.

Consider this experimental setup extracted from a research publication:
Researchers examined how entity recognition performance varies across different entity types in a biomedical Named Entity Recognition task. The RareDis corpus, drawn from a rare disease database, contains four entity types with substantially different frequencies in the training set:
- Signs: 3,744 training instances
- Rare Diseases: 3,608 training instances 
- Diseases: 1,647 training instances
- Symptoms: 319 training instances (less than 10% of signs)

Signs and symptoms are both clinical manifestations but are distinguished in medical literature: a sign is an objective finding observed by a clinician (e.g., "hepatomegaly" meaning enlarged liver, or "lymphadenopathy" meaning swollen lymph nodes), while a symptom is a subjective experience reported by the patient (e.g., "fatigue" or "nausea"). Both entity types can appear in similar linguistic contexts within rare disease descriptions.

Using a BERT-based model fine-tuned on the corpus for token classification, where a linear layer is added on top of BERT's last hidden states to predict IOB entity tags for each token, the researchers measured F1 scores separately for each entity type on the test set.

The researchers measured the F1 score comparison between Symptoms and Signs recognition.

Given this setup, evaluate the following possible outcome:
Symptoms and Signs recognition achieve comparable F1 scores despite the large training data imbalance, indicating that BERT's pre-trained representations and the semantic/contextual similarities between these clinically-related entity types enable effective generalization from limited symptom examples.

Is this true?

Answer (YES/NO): YES